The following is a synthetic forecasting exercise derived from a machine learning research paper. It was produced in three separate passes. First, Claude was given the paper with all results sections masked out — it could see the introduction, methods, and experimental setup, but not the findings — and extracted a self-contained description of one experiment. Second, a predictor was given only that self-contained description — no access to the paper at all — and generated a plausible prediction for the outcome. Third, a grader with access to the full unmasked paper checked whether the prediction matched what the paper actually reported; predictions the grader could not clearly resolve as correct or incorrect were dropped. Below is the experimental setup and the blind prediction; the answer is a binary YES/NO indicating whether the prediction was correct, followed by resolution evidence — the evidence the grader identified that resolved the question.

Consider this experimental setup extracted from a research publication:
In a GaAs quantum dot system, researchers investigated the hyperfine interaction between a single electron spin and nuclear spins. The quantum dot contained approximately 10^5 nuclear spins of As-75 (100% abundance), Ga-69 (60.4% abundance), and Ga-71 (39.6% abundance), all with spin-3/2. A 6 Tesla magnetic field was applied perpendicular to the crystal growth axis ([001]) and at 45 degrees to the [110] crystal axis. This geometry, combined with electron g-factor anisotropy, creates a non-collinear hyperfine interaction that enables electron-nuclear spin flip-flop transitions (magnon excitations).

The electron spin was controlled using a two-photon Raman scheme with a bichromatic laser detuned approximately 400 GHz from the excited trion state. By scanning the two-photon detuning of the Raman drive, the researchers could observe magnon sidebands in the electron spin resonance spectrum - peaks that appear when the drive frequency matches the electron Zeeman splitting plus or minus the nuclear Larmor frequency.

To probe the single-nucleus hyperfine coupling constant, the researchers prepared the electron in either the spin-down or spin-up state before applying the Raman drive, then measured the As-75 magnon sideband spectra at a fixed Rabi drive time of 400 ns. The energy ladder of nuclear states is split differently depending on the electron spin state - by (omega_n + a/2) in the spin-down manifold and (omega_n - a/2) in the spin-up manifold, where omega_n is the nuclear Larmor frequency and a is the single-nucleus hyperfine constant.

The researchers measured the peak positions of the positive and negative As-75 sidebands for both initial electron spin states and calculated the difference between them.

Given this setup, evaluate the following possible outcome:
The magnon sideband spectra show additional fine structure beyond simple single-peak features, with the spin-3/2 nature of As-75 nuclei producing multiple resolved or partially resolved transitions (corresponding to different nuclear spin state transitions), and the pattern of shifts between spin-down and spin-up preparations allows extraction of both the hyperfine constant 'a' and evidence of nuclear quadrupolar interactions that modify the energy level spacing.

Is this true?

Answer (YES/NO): NO